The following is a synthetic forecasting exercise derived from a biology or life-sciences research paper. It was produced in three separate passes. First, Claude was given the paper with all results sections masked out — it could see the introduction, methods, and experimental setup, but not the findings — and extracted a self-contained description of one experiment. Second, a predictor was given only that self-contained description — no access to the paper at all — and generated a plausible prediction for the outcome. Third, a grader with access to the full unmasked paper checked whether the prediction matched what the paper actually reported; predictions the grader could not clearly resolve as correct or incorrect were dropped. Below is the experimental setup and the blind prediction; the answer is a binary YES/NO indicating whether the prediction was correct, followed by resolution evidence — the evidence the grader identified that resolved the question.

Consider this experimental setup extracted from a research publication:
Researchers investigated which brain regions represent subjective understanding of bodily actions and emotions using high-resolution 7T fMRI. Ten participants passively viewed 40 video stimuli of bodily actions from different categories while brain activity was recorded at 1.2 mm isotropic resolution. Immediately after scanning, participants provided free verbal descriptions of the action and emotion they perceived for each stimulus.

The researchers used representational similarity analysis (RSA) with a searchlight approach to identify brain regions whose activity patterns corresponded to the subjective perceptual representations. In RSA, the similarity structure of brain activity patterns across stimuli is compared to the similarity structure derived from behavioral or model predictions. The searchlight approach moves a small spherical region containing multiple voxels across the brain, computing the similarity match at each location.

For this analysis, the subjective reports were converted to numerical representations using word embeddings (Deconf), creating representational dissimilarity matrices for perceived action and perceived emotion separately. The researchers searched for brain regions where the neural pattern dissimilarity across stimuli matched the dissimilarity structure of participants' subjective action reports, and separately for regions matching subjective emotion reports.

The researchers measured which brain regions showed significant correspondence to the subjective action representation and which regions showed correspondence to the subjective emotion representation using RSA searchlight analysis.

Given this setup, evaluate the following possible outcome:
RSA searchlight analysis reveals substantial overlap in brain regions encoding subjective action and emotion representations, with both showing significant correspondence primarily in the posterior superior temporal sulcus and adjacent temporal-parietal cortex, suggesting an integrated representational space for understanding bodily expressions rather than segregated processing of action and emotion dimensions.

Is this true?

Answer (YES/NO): NO